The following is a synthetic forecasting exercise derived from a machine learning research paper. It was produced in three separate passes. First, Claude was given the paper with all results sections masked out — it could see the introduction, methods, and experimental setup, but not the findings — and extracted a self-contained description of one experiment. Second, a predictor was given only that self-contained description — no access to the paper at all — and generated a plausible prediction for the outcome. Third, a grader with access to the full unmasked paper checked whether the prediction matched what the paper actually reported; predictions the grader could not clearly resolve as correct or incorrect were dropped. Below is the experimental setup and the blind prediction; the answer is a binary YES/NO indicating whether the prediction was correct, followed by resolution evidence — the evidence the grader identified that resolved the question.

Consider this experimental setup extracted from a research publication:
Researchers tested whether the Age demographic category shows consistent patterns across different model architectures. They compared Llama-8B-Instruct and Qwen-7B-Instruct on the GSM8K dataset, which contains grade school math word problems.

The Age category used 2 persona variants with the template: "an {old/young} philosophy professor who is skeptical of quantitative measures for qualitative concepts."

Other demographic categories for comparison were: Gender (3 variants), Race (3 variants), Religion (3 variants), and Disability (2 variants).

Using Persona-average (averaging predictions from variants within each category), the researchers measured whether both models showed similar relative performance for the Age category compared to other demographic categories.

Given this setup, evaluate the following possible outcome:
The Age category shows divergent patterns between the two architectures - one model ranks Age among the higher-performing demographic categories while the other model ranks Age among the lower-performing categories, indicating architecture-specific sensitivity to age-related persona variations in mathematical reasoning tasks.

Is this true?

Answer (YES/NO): YES